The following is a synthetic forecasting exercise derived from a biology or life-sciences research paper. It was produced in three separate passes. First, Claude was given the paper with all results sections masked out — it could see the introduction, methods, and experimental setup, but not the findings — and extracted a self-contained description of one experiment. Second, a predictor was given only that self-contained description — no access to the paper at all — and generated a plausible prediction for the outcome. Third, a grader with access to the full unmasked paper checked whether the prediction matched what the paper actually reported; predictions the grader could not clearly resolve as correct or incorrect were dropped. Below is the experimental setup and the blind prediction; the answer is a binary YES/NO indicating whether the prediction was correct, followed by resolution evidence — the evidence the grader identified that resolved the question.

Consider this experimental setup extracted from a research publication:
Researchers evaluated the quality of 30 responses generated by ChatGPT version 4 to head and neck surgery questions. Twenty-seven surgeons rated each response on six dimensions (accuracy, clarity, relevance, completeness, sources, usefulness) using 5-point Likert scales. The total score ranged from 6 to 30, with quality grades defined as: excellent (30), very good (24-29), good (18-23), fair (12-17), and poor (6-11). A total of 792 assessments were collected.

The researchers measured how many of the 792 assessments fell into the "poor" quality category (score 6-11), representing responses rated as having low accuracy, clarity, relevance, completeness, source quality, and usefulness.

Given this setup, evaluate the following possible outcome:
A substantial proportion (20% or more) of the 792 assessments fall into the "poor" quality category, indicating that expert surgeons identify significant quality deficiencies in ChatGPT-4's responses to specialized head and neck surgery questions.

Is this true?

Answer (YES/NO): NO